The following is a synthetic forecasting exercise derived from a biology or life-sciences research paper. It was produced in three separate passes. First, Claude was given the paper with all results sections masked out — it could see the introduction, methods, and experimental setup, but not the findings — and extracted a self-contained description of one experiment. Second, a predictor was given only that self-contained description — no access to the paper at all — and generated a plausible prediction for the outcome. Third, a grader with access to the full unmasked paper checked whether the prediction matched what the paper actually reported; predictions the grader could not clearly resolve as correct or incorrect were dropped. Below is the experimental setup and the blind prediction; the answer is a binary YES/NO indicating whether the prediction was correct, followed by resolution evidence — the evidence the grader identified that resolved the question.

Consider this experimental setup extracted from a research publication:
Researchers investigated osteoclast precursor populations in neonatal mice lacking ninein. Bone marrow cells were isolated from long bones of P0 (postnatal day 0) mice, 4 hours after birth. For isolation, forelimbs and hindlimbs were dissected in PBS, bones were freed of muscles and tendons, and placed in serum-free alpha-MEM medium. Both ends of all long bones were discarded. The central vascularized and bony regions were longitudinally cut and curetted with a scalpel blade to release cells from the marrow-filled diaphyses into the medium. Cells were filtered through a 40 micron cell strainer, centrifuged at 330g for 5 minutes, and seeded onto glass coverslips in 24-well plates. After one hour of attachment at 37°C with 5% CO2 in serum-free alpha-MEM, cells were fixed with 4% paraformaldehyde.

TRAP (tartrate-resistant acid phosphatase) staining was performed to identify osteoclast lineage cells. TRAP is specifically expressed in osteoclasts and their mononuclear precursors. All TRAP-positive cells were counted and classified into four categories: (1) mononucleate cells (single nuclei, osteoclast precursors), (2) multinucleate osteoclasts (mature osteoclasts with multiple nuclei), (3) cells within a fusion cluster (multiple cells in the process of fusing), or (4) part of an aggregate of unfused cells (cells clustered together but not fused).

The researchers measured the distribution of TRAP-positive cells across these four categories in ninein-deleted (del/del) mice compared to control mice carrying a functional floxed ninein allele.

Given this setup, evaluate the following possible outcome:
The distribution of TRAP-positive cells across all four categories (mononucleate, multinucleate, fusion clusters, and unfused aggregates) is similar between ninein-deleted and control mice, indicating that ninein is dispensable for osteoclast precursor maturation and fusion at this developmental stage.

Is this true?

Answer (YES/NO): NO